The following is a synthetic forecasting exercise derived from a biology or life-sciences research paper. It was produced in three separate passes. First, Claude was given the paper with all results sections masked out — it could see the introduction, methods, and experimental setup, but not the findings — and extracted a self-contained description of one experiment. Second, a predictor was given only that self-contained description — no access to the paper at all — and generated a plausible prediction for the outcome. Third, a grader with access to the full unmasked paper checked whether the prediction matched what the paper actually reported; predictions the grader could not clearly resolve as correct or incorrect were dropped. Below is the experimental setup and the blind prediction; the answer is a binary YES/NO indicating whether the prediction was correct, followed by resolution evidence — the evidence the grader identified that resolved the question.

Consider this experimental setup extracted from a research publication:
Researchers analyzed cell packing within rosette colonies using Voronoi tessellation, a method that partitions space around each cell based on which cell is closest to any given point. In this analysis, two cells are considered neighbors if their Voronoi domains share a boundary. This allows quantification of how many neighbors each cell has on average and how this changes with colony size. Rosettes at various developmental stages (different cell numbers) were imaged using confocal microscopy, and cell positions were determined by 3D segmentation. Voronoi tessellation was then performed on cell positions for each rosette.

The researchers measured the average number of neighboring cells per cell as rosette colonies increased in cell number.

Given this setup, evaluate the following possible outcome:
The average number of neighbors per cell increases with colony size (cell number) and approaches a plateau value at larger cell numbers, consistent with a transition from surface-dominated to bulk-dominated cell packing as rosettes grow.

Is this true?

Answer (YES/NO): YES